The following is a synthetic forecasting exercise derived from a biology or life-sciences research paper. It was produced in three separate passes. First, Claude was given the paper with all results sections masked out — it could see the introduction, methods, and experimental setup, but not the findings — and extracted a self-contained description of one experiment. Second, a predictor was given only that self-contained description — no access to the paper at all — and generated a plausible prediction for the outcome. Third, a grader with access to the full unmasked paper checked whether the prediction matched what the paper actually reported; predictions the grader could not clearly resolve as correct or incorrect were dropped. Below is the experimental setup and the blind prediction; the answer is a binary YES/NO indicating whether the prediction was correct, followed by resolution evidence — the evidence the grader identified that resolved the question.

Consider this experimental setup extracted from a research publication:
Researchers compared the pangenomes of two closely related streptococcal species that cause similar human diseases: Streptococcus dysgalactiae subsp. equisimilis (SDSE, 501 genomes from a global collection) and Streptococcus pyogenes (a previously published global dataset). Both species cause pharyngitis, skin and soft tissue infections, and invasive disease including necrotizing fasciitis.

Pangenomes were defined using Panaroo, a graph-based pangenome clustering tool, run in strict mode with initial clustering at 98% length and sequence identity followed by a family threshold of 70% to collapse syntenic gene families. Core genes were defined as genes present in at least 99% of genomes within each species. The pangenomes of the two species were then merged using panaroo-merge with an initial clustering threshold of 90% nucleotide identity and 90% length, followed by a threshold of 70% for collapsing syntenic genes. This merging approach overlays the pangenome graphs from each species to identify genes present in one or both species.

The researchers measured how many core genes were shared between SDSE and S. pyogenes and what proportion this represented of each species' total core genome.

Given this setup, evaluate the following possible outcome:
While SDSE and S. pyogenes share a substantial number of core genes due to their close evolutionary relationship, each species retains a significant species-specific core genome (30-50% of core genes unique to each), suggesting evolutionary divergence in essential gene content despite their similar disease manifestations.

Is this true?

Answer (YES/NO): NO